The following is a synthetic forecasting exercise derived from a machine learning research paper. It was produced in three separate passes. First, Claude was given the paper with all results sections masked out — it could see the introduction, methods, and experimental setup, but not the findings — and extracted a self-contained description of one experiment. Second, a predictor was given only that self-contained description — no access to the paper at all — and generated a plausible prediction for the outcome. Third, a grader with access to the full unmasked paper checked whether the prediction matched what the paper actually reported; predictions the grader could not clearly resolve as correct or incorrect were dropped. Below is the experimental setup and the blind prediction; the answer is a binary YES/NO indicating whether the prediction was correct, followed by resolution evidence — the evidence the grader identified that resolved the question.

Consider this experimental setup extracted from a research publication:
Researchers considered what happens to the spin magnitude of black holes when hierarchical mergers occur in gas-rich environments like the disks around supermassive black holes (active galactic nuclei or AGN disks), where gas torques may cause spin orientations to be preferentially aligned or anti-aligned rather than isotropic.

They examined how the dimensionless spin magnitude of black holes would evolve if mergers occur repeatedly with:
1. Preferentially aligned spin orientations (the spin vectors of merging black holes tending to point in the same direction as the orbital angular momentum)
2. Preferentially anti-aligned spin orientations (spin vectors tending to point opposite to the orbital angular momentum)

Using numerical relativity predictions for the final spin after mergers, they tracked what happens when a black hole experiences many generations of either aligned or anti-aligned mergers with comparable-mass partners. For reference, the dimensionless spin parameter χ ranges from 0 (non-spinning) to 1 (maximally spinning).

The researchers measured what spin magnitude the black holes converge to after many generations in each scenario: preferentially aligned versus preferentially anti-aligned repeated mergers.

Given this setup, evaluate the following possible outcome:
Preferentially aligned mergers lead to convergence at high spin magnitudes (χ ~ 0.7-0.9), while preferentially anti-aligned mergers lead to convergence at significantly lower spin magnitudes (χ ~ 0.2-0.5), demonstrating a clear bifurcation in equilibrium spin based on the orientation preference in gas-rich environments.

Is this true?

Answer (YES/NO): YES